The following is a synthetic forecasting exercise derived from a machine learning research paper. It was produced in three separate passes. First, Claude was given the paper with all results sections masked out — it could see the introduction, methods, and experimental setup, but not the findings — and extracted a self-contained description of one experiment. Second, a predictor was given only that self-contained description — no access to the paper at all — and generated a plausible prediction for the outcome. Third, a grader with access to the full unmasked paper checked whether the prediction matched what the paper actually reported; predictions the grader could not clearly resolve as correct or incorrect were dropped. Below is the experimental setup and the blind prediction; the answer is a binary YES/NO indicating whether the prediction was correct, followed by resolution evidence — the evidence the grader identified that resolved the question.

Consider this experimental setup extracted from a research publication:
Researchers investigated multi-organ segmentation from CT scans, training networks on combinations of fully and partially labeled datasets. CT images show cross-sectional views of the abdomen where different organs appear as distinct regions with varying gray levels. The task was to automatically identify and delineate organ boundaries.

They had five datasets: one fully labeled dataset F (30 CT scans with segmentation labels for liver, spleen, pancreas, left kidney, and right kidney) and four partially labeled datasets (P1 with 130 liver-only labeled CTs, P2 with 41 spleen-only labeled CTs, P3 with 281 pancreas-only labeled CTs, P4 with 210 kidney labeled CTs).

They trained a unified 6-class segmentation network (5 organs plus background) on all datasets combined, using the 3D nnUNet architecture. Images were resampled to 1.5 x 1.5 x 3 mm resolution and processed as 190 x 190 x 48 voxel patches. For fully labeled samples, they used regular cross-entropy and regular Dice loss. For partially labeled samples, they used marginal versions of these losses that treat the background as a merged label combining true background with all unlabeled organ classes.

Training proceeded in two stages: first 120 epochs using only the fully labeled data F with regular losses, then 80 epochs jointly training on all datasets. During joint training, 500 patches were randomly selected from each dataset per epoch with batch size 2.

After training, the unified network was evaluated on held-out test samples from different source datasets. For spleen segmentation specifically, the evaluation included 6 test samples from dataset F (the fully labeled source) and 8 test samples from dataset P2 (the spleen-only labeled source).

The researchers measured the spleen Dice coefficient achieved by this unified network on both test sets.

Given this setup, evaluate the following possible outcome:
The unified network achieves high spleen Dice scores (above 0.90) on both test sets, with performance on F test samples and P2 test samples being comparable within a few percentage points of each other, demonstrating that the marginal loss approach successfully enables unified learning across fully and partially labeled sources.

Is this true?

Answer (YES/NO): NO